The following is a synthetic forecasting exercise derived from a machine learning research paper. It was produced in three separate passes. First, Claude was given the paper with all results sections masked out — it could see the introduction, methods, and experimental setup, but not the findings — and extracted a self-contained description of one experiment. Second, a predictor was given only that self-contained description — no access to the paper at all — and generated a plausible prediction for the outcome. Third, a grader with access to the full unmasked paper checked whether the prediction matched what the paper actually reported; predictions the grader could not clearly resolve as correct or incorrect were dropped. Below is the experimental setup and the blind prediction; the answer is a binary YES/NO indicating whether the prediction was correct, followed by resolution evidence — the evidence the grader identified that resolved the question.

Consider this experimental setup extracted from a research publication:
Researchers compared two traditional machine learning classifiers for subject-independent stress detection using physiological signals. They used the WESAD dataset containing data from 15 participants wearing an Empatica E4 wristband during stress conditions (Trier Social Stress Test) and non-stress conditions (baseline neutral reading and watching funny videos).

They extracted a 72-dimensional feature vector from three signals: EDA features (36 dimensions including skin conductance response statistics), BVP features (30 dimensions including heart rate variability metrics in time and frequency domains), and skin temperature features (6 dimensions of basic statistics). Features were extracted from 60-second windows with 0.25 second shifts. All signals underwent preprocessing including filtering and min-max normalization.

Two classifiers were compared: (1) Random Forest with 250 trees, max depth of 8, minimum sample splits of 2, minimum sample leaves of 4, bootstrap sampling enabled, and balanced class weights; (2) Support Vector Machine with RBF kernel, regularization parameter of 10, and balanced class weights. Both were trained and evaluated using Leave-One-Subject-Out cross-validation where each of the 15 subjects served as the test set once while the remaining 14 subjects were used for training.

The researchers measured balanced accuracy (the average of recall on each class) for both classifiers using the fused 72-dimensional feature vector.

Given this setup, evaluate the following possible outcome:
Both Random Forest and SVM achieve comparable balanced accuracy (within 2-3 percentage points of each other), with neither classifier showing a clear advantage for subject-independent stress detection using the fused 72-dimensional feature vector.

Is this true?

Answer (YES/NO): YES